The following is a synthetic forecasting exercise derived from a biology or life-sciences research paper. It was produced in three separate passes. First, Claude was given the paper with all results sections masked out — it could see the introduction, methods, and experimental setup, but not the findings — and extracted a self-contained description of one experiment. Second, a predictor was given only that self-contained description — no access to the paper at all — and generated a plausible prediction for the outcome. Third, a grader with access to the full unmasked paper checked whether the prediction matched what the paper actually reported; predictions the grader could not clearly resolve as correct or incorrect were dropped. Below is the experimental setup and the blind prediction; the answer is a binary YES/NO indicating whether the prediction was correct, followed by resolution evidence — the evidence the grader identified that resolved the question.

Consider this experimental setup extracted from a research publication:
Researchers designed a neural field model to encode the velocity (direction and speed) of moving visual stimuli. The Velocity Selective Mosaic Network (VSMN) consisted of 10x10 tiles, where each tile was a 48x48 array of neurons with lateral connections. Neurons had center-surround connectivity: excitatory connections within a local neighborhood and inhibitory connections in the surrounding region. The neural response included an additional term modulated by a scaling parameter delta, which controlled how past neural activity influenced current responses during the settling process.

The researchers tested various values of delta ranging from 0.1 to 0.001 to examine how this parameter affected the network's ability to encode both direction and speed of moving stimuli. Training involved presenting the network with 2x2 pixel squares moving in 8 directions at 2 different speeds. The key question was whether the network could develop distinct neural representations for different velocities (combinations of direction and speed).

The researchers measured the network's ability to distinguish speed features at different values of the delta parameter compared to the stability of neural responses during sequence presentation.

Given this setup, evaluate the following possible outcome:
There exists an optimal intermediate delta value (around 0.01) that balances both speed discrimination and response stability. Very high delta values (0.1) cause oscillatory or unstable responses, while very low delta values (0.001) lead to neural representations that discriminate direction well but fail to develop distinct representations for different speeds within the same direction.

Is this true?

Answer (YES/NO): NO